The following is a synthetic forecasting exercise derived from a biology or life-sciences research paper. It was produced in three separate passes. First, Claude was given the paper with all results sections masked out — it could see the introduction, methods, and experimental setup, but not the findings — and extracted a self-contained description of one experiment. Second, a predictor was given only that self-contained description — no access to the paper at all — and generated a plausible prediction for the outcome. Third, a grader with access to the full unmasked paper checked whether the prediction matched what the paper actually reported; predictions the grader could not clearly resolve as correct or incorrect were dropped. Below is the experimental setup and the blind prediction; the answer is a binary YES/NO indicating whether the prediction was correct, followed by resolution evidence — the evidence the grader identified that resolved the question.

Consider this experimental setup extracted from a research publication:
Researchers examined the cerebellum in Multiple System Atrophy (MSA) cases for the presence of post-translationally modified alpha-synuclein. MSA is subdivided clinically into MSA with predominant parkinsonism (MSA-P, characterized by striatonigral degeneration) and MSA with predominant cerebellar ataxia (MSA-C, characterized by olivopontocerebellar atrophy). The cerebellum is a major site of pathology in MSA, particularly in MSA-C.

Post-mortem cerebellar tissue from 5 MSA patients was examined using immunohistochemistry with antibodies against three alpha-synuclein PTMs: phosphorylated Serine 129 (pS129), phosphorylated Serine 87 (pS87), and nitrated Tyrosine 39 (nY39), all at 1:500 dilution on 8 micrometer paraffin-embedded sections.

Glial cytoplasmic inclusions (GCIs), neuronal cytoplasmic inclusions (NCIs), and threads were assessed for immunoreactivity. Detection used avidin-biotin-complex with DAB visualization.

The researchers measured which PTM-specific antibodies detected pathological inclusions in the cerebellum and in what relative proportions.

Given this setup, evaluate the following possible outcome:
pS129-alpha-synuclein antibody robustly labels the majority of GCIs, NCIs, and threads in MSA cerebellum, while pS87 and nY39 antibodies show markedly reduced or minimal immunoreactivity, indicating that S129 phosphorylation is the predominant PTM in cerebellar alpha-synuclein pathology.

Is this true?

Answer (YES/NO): NO